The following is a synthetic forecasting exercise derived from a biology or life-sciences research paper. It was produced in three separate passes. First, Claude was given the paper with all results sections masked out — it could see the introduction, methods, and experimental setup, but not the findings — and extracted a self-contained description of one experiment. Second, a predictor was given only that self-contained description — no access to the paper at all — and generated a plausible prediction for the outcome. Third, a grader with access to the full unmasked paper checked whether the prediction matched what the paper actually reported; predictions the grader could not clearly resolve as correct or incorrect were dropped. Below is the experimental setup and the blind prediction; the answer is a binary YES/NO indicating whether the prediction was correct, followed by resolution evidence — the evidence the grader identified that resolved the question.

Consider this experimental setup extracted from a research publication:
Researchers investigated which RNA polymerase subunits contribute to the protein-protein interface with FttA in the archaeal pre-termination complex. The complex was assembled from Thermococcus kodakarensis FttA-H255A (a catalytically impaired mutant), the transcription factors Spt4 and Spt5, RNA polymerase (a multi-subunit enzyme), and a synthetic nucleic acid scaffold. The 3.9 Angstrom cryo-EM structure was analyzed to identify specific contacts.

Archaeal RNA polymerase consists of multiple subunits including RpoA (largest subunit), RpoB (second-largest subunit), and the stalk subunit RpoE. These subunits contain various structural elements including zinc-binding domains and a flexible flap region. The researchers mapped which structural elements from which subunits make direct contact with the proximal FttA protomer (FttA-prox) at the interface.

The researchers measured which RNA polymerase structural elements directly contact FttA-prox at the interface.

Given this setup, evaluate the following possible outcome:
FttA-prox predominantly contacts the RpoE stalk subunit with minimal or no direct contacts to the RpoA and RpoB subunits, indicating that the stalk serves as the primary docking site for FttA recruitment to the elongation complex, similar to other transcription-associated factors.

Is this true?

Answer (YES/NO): NO